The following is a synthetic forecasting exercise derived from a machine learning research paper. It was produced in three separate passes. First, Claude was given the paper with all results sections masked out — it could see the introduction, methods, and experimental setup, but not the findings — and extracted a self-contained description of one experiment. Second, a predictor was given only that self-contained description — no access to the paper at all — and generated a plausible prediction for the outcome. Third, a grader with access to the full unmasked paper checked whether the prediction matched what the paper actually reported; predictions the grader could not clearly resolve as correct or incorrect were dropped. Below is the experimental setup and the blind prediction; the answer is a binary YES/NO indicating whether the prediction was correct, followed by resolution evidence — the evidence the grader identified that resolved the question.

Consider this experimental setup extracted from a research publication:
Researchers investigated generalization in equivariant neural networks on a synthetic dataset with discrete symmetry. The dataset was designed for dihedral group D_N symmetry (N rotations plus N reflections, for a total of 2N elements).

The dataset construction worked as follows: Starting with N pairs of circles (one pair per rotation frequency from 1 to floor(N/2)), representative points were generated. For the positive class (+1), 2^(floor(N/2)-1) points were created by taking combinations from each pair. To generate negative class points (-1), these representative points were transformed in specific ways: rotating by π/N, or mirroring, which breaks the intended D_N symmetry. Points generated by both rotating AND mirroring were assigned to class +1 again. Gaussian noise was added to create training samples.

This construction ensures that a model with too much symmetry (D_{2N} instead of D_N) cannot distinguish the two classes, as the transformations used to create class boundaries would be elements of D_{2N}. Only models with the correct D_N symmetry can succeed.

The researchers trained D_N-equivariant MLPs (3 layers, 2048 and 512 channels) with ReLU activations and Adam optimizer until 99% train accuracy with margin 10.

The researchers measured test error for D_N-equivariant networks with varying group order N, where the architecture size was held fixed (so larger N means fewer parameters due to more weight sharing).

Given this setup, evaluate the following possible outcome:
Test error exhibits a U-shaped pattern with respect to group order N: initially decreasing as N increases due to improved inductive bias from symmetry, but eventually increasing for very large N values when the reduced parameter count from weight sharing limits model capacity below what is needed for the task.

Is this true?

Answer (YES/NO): NO